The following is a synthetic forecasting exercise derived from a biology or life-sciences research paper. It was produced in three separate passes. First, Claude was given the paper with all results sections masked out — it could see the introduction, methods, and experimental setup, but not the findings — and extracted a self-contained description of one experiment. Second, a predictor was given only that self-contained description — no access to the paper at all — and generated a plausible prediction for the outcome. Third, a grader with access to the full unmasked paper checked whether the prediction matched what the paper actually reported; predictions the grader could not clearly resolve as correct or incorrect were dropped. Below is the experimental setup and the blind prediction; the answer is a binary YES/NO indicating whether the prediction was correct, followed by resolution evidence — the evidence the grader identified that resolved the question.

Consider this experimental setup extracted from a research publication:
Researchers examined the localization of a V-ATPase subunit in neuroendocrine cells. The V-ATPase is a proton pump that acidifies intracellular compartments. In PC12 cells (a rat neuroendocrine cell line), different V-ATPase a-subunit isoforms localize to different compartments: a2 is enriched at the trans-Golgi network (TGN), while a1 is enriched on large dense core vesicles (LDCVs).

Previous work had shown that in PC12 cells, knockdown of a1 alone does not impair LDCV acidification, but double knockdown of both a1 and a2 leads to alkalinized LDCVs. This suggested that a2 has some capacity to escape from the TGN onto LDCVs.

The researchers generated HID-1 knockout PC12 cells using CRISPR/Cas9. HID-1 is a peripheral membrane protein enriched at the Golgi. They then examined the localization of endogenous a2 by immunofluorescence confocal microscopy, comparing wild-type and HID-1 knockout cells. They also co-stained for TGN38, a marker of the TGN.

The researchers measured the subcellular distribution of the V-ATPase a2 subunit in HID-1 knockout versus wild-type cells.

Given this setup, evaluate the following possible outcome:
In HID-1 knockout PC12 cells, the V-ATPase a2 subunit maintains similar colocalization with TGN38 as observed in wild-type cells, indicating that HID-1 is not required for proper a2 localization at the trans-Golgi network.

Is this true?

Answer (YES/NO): NO